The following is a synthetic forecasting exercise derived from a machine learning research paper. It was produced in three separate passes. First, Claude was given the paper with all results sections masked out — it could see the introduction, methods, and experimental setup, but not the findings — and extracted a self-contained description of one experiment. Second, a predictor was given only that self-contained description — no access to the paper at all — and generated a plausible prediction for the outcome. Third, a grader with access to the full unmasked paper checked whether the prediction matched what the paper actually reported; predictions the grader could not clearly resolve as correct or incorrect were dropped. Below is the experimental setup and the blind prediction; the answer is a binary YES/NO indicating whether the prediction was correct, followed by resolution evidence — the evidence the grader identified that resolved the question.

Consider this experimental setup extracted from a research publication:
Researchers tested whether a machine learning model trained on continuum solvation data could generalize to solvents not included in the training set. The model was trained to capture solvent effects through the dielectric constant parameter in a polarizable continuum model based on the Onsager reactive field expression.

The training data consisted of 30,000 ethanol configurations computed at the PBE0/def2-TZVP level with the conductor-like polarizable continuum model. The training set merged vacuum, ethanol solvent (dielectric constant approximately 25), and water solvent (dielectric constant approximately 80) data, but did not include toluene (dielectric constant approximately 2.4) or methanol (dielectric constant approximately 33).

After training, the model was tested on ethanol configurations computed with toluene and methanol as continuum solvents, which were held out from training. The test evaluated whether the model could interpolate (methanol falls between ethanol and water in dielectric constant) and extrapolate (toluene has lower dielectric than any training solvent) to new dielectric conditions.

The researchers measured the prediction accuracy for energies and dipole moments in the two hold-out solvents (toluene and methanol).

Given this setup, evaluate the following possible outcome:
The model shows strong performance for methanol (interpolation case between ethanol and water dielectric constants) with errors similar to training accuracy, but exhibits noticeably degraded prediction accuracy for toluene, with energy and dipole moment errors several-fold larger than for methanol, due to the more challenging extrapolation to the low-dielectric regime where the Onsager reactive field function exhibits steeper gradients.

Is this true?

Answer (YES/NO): NO